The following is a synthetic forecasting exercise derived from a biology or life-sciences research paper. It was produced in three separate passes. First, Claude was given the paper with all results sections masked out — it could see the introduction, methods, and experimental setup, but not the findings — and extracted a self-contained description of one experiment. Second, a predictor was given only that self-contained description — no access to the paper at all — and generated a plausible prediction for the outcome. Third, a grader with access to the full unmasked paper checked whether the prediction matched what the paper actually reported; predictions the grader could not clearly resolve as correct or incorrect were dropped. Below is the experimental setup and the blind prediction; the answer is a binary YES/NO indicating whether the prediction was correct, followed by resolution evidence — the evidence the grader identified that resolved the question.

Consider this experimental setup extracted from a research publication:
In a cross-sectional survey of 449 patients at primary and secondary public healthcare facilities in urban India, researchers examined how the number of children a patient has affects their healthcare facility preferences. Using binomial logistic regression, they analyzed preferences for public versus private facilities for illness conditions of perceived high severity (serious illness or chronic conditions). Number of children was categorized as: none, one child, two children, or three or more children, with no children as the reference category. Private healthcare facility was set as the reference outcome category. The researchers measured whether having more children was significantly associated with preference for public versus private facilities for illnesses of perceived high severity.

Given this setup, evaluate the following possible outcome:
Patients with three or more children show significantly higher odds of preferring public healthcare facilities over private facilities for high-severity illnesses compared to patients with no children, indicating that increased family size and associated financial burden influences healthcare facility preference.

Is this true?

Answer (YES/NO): YES